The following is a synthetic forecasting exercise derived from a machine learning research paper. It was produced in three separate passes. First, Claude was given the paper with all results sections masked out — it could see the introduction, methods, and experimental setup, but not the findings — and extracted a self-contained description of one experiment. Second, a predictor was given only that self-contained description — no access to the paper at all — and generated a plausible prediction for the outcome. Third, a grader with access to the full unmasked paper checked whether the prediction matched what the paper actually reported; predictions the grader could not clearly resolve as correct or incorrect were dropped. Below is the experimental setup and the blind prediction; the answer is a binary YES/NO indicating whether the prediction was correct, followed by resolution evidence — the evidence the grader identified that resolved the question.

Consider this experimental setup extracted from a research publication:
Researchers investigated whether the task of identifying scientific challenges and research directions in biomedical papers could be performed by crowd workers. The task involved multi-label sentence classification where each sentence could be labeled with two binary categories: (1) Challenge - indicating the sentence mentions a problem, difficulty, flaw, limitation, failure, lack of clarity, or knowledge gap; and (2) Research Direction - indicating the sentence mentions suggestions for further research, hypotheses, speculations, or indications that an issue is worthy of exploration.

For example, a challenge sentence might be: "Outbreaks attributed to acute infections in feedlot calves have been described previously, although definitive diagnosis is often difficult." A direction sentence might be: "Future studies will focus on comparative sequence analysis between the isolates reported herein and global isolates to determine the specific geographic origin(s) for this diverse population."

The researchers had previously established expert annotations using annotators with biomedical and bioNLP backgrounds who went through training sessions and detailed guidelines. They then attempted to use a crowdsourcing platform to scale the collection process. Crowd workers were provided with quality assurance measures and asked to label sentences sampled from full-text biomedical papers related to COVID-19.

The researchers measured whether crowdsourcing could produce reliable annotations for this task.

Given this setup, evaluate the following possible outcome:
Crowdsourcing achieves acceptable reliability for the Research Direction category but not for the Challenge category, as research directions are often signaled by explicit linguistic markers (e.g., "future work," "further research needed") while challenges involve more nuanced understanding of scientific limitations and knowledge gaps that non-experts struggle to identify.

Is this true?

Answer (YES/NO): NO